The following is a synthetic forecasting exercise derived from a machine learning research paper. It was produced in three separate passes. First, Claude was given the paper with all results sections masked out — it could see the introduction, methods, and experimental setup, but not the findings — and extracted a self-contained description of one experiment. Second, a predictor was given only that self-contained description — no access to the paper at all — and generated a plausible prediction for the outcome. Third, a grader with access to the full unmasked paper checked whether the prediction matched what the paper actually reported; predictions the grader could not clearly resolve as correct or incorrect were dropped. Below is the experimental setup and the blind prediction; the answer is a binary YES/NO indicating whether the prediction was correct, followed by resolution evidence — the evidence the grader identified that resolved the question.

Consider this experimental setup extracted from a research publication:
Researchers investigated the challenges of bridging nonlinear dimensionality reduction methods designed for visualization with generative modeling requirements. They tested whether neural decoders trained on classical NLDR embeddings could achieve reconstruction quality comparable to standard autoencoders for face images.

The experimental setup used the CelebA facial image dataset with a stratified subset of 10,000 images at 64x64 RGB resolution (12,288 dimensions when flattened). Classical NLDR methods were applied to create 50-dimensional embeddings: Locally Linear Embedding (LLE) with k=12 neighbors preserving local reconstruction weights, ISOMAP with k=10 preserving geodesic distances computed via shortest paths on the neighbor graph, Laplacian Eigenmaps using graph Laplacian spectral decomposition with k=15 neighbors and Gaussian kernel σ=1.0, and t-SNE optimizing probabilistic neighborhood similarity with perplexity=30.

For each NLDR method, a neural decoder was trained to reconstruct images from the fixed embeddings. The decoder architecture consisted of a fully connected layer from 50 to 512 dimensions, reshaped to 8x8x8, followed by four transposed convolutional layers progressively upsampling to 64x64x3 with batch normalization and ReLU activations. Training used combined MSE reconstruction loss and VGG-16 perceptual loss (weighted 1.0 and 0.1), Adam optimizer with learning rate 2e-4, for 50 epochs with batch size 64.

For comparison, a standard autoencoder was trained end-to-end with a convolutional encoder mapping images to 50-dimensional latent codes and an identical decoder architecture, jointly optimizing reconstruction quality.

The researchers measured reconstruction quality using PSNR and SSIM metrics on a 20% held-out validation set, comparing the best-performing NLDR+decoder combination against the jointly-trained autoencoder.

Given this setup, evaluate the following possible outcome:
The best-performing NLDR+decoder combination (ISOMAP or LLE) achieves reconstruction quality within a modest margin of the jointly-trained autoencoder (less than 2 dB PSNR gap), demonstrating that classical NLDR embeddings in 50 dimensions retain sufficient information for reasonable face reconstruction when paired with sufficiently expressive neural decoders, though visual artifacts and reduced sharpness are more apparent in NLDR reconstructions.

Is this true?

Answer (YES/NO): NO